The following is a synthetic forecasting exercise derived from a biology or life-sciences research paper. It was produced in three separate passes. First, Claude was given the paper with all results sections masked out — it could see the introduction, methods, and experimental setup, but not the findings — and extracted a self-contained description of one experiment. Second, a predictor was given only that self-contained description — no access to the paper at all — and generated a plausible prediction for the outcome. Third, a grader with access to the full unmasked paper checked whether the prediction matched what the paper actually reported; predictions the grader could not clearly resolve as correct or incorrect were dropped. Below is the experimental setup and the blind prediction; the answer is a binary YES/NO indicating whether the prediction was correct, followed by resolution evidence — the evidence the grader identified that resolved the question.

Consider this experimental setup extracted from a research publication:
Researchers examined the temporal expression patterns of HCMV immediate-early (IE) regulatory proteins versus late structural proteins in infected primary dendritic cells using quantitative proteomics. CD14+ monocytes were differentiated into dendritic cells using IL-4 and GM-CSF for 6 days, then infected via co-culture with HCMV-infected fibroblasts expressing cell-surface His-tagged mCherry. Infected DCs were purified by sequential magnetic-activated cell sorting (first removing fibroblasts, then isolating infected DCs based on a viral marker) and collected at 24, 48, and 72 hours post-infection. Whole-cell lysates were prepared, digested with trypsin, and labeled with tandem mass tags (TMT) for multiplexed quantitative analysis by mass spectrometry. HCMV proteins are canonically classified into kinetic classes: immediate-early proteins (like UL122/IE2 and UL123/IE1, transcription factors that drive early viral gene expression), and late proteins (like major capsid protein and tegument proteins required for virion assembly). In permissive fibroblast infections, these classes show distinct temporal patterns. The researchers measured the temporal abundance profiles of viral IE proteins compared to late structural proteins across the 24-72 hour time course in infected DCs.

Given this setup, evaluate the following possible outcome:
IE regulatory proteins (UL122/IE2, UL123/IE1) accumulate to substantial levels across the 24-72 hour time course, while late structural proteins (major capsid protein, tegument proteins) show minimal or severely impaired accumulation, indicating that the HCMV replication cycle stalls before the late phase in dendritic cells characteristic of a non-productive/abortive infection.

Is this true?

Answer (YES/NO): NO